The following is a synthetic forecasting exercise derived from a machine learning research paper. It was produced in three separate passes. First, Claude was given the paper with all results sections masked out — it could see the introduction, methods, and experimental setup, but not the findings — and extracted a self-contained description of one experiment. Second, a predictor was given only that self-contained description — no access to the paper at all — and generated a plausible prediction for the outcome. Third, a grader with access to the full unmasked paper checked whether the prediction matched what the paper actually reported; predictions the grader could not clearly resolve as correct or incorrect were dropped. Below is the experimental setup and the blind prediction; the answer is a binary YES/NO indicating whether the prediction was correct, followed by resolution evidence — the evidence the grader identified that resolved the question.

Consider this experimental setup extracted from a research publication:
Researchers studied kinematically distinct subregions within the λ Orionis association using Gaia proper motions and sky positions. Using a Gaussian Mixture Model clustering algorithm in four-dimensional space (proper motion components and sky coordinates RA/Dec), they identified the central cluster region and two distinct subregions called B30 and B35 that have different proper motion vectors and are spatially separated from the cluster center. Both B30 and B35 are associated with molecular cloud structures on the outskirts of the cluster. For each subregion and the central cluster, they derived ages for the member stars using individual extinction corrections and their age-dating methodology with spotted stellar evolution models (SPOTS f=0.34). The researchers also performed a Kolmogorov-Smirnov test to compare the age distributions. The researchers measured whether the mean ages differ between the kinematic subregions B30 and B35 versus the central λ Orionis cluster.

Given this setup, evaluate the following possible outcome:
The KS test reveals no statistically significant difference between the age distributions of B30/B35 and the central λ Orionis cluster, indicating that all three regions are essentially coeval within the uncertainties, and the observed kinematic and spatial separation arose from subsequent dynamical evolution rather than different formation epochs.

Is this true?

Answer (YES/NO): NO